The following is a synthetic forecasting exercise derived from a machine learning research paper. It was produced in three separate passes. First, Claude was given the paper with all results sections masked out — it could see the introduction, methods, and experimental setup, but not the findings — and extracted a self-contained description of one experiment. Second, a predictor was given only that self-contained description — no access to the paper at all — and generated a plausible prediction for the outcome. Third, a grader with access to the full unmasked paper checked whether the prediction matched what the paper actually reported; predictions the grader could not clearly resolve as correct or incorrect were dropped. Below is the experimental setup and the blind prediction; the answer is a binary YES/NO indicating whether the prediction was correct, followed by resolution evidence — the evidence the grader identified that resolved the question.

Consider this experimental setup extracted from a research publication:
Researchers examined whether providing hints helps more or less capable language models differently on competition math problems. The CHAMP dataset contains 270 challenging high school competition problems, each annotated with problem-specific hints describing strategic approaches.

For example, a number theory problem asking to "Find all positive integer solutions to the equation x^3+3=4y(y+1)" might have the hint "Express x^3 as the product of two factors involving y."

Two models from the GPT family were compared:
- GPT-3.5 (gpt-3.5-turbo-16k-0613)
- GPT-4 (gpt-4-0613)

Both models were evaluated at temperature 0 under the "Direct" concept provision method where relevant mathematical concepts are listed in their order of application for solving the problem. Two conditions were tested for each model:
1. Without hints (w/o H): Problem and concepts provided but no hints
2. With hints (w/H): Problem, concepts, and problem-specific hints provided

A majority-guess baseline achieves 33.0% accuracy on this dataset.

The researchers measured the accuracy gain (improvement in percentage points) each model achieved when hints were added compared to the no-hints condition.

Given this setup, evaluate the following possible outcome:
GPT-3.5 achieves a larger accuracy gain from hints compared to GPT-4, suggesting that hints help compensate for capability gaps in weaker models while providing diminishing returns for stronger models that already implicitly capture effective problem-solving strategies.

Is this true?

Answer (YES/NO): NO